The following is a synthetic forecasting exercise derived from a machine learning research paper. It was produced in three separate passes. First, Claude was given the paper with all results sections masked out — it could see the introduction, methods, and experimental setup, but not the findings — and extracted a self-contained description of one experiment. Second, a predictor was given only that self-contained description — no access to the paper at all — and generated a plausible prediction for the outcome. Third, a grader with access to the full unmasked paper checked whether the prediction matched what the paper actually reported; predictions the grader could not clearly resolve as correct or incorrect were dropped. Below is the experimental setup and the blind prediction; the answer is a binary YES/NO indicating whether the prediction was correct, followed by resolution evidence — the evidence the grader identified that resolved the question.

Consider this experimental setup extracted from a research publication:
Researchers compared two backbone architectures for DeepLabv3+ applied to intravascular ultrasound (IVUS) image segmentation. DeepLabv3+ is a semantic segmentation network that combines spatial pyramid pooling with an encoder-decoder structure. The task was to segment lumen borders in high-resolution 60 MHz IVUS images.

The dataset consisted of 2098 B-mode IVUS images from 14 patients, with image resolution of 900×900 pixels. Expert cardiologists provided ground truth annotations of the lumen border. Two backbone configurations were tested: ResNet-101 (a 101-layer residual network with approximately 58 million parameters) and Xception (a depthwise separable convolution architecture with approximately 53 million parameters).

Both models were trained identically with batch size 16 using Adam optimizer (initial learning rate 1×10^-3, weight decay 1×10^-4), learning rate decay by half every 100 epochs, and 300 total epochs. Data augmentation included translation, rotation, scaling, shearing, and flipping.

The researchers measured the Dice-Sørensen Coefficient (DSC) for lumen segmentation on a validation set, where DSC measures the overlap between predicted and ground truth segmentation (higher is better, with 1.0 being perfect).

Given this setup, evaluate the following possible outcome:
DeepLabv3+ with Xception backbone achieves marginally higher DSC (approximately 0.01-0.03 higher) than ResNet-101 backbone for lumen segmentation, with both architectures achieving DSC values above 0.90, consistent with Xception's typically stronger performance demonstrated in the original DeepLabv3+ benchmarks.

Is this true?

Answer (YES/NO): NO